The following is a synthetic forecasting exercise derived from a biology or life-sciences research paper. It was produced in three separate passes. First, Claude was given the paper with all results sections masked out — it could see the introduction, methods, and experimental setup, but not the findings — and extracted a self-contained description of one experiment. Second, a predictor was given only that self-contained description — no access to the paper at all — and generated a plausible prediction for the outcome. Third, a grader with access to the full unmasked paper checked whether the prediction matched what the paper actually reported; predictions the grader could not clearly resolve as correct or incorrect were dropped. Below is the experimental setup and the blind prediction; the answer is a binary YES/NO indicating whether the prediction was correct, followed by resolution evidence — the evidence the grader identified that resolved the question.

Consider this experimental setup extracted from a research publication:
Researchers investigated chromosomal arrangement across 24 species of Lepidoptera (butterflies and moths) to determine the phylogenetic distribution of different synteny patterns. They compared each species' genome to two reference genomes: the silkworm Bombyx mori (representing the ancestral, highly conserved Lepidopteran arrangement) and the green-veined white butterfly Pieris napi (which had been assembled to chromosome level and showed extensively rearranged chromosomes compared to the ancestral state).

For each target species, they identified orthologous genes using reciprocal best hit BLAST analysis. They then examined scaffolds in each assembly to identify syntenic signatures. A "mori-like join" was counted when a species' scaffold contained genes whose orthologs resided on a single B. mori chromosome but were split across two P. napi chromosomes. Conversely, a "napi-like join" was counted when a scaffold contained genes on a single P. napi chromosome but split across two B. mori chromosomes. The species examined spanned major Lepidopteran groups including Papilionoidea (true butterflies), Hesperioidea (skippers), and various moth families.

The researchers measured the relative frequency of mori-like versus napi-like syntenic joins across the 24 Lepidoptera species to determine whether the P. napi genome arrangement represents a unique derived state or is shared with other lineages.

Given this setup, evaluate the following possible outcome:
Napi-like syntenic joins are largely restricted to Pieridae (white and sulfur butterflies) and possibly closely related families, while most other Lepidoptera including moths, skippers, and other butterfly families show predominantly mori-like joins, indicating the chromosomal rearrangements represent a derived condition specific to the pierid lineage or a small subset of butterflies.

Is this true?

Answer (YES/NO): NO